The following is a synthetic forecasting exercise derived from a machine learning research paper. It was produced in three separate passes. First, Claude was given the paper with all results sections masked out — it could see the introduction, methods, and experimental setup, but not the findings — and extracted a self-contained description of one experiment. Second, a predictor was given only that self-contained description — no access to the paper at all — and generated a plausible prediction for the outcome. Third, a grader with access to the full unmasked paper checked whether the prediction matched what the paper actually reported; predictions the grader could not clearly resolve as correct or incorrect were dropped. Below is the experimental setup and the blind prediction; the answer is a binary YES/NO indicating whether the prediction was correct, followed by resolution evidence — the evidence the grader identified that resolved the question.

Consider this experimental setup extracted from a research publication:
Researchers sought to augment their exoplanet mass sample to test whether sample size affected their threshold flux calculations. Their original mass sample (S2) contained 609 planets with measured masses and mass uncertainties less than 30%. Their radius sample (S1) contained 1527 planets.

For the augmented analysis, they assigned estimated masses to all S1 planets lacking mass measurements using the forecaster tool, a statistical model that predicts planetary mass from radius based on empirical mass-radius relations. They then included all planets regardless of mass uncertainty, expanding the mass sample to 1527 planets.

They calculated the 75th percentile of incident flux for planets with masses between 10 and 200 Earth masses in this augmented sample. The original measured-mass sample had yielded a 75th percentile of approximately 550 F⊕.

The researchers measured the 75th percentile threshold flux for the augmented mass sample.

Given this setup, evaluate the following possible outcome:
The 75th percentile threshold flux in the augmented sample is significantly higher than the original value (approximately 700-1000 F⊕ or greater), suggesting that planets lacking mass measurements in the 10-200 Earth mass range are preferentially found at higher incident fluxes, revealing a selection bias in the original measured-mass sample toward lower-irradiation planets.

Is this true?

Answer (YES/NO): NO